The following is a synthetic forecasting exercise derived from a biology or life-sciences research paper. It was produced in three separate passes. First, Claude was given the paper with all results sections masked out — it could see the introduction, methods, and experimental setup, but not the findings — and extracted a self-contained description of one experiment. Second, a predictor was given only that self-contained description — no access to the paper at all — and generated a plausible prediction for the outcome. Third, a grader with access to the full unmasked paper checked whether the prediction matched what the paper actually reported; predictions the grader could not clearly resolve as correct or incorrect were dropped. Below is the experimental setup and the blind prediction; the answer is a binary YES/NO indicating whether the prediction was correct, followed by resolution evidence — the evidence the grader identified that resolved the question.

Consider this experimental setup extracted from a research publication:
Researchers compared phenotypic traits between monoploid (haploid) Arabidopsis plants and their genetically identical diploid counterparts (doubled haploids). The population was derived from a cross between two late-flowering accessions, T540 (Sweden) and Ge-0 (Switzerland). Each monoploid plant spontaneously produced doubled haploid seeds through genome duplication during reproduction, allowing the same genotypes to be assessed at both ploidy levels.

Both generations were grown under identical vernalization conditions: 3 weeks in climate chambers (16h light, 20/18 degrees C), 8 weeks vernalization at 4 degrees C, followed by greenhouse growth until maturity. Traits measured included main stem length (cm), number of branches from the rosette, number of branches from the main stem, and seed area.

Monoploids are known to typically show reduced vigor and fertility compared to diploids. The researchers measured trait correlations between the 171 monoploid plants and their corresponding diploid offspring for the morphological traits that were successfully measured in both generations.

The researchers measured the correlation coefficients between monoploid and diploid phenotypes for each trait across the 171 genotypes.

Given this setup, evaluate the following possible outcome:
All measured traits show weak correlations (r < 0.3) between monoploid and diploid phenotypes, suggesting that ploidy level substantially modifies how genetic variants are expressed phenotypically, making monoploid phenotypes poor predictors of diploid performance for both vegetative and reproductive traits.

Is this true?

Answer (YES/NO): NO